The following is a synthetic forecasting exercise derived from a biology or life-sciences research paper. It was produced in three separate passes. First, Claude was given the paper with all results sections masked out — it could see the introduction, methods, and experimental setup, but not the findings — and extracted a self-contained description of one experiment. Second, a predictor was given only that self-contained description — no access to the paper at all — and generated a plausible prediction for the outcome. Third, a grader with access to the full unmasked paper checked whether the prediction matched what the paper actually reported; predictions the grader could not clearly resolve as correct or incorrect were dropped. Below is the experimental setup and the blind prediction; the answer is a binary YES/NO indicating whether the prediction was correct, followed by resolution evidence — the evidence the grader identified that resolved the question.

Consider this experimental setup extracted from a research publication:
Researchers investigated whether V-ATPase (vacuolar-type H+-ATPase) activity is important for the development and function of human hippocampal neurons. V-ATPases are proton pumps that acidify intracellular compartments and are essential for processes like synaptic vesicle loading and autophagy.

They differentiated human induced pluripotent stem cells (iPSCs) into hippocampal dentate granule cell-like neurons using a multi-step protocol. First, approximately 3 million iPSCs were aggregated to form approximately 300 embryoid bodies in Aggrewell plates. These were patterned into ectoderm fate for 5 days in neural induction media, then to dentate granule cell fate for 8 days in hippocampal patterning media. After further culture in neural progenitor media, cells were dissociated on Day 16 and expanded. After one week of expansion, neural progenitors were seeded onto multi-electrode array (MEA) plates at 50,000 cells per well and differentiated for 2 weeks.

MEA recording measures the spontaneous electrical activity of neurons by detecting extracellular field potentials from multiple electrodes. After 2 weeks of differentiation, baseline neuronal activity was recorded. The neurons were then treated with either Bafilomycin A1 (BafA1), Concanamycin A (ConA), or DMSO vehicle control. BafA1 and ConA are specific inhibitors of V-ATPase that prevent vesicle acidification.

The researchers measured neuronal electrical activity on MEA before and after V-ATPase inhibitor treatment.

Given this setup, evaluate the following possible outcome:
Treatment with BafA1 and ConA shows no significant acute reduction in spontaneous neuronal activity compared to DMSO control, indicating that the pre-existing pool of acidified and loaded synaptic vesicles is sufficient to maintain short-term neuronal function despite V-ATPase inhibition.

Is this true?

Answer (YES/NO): NO